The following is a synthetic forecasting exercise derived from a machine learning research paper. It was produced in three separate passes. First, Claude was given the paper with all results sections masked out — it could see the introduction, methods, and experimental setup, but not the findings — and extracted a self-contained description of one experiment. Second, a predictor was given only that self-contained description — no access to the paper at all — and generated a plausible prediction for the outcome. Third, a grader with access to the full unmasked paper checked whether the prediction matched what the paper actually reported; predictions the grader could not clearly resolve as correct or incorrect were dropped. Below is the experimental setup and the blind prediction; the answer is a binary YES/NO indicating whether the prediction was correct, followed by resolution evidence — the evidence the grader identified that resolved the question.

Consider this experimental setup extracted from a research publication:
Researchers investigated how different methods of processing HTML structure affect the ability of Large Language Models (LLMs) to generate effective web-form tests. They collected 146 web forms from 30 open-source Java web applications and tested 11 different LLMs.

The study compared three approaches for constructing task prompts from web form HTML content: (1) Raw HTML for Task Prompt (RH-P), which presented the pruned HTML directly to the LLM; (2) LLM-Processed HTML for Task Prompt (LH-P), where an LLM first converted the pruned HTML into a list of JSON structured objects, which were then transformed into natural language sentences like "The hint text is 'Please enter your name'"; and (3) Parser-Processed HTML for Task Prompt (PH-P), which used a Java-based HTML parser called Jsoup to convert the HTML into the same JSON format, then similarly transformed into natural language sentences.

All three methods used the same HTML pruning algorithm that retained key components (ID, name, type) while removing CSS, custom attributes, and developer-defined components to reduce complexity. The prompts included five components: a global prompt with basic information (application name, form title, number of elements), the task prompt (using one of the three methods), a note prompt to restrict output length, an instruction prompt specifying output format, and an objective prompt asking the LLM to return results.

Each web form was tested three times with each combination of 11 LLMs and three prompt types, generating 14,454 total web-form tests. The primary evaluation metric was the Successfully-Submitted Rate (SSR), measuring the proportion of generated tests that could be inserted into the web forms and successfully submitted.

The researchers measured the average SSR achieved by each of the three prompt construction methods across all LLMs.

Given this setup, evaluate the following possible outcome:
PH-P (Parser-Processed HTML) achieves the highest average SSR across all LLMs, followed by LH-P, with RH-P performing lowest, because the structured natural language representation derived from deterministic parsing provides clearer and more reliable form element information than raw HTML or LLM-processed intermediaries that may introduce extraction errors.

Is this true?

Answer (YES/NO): NO